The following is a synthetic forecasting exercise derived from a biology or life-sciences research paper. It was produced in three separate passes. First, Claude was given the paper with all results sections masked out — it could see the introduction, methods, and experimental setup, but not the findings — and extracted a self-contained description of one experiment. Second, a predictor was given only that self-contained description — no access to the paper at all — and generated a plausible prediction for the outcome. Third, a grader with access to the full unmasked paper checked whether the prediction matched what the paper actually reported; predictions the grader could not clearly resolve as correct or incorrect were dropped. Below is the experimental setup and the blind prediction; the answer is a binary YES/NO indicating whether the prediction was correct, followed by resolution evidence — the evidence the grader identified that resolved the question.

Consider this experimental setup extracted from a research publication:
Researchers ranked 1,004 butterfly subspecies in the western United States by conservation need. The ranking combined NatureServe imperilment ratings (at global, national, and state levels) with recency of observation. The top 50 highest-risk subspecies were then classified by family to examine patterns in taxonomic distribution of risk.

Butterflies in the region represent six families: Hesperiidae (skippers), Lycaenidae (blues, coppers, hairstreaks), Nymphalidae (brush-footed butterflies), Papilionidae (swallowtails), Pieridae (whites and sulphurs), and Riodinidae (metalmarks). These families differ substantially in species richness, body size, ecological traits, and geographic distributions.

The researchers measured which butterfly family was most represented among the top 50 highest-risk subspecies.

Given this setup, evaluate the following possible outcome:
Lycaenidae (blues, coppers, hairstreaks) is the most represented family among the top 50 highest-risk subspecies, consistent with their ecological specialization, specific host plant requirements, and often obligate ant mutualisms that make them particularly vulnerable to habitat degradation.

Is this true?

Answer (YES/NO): YES